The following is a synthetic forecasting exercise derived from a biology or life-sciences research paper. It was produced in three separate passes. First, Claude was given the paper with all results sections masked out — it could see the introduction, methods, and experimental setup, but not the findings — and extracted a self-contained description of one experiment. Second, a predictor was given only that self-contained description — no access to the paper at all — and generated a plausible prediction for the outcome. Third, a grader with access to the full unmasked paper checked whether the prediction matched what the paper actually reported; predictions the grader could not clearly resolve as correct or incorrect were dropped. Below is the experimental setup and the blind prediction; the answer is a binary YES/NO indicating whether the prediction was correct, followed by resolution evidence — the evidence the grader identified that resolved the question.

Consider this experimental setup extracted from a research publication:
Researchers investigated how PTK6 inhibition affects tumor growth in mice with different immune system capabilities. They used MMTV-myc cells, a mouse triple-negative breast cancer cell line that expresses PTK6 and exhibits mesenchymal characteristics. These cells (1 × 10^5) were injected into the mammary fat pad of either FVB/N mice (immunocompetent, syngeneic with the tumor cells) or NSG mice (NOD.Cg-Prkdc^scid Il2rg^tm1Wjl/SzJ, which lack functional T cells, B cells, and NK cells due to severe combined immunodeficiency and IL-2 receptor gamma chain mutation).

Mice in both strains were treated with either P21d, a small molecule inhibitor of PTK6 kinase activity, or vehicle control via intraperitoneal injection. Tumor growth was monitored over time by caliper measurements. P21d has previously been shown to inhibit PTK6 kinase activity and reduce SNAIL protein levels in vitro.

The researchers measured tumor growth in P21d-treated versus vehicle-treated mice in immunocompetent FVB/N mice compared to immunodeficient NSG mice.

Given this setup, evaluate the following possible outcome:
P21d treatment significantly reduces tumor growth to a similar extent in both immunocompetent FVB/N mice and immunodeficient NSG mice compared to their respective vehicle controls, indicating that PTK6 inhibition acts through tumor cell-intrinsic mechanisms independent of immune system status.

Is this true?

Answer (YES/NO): NO